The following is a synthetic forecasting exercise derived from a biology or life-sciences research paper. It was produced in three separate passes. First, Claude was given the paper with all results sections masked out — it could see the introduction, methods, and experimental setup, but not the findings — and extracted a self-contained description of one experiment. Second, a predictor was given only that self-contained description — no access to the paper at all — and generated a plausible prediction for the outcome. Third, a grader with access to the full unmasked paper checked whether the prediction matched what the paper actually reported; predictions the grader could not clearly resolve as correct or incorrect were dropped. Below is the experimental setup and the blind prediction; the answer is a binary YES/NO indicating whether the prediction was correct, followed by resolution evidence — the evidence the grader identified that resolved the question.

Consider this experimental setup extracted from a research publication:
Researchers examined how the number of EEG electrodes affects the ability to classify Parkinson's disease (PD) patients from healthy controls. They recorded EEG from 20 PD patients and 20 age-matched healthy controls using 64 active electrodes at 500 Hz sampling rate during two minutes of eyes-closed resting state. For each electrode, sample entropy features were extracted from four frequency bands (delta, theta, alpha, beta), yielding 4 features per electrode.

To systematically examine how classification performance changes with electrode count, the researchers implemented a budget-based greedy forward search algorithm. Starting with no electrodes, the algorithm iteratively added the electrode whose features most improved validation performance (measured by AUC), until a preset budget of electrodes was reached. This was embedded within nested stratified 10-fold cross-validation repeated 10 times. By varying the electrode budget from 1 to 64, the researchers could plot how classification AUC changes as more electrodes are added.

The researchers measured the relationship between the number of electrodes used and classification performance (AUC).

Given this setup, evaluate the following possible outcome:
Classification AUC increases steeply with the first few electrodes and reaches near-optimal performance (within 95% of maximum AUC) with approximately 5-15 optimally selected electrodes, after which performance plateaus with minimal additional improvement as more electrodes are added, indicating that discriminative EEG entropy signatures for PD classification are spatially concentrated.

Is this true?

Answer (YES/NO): NO